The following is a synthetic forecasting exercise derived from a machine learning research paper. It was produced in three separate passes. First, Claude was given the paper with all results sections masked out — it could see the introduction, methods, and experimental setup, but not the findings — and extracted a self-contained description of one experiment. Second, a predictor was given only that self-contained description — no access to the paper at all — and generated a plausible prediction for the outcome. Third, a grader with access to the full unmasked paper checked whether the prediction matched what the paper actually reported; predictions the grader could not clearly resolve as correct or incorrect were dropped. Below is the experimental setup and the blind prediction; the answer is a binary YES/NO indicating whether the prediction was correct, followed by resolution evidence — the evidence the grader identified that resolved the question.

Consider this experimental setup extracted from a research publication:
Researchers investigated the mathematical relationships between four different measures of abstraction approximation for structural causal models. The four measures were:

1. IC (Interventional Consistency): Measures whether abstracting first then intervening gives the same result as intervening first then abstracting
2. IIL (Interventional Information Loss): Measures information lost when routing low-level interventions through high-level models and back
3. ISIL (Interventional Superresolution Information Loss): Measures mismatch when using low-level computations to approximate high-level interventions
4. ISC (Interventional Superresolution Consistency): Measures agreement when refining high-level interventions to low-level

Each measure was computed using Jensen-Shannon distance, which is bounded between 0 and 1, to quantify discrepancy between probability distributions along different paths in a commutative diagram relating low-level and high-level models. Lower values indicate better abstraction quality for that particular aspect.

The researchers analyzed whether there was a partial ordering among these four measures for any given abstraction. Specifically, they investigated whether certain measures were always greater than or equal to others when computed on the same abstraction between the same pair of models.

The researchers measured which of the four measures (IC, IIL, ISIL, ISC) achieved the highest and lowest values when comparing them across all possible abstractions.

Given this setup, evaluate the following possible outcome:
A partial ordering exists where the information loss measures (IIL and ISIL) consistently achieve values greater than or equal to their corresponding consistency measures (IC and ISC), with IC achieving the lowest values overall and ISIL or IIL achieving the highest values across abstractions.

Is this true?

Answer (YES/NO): NO